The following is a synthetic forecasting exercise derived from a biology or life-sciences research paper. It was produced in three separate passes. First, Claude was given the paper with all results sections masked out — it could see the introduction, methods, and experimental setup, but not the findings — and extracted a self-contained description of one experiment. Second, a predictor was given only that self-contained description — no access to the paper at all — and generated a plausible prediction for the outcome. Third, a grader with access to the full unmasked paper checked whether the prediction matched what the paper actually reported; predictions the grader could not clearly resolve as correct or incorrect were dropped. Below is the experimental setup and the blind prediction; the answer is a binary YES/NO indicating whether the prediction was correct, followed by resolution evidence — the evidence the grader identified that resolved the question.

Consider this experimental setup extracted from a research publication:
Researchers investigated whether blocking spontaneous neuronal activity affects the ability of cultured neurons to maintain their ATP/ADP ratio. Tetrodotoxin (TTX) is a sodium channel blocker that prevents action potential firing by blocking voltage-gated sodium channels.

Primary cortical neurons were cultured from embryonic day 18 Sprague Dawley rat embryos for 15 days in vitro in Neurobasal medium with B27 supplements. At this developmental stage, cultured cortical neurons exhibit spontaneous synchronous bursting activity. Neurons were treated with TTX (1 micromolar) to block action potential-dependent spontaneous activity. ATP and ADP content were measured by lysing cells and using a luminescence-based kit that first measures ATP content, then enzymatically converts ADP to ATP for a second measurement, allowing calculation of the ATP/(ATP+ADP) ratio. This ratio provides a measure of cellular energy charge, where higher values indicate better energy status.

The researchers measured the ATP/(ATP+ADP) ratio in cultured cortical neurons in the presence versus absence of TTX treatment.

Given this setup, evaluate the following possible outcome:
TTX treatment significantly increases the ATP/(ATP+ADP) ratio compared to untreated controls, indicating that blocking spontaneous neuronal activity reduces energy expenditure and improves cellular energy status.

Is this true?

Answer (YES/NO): NO